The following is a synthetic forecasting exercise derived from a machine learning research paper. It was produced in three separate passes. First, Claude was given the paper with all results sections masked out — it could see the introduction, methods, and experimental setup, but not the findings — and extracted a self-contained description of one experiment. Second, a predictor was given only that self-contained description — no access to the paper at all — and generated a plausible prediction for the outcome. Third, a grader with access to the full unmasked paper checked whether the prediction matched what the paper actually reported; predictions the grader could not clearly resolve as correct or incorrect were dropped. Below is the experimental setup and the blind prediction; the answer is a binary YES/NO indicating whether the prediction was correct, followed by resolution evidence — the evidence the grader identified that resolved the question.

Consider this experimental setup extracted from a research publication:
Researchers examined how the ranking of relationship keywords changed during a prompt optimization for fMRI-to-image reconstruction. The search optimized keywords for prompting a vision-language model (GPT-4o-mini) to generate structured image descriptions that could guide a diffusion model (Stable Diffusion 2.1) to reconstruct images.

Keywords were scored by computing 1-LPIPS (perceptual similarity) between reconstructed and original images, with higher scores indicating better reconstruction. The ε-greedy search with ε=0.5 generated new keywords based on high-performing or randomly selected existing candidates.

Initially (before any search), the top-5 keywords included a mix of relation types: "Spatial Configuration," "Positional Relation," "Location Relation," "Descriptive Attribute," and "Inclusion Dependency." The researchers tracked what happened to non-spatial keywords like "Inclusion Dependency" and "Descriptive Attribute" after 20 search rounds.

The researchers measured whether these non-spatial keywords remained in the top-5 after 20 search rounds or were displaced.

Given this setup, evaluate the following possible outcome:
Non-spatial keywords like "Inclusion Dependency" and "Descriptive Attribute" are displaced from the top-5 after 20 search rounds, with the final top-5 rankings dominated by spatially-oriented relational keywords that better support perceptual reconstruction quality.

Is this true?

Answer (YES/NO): YES